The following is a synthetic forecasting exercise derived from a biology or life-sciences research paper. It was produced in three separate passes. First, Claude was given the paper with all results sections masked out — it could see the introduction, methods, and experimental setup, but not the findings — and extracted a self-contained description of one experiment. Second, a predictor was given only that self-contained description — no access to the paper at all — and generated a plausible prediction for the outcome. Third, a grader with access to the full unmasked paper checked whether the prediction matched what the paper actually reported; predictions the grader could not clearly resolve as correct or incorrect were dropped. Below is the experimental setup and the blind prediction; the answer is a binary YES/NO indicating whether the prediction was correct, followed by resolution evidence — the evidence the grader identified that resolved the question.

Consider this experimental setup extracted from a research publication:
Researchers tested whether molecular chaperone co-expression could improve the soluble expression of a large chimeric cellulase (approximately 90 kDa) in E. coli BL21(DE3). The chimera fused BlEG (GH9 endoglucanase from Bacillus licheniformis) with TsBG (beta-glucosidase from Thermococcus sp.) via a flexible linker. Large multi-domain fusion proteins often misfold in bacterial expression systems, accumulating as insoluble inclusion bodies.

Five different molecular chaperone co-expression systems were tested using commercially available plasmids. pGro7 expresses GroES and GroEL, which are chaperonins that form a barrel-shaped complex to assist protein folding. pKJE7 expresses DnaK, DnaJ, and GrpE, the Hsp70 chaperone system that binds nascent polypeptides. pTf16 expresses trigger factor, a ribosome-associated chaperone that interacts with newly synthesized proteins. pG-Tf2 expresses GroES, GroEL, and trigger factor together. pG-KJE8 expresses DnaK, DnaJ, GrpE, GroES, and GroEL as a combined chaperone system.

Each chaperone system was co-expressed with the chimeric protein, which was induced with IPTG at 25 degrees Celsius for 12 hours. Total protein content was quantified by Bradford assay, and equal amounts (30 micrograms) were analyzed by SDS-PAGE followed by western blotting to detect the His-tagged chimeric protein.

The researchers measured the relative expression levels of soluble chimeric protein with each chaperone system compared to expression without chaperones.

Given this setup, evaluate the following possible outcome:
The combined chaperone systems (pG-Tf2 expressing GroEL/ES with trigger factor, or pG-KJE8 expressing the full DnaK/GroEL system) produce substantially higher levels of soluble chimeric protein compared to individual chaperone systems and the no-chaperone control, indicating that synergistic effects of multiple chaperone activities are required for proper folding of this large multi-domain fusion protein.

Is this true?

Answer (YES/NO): NO